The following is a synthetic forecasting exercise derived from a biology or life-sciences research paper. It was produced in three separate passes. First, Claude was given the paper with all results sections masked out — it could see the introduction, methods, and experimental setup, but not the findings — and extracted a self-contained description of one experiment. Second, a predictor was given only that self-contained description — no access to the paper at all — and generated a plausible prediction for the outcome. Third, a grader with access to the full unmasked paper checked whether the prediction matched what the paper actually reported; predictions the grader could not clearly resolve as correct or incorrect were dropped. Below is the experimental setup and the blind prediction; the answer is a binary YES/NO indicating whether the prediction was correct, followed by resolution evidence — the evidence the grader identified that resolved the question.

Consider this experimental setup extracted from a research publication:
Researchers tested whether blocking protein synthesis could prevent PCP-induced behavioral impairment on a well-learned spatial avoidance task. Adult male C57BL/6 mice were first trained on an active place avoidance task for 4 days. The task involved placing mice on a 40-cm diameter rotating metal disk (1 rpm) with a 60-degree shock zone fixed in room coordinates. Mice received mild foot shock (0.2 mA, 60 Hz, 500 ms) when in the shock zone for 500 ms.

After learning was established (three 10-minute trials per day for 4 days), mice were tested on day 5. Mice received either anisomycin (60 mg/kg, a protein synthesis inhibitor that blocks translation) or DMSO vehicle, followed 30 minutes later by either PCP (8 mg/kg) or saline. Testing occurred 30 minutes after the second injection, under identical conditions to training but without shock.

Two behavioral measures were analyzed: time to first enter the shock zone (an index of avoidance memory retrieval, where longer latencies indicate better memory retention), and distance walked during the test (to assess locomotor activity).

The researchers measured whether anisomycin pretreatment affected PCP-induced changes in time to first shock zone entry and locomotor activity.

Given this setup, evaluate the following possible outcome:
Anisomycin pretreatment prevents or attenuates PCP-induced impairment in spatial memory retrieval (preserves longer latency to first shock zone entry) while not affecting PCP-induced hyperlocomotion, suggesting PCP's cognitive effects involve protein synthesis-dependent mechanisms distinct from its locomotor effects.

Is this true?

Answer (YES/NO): NO